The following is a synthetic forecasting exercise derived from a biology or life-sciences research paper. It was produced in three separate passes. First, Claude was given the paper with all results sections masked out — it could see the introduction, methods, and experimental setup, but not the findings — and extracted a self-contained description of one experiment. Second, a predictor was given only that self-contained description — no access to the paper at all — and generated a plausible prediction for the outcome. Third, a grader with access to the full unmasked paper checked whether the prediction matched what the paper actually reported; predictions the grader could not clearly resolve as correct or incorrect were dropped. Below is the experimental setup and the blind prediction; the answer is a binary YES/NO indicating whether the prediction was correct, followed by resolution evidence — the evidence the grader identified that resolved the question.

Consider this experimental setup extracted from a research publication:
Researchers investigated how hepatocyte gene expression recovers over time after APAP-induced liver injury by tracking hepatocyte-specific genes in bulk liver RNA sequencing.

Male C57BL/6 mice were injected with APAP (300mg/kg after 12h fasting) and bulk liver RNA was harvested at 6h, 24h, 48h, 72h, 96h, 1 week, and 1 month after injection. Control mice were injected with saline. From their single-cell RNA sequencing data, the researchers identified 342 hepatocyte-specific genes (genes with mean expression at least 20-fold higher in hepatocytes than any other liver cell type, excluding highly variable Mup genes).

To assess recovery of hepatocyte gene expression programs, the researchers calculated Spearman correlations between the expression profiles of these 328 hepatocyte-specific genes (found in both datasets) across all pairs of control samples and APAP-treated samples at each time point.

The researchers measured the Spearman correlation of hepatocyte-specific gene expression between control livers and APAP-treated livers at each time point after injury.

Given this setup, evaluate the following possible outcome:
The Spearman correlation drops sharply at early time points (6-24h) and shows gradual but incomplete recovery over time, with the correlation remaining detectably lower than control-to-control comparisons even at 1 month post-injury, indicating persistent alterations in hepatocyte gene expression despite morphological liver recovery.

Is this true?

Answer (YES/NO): NO